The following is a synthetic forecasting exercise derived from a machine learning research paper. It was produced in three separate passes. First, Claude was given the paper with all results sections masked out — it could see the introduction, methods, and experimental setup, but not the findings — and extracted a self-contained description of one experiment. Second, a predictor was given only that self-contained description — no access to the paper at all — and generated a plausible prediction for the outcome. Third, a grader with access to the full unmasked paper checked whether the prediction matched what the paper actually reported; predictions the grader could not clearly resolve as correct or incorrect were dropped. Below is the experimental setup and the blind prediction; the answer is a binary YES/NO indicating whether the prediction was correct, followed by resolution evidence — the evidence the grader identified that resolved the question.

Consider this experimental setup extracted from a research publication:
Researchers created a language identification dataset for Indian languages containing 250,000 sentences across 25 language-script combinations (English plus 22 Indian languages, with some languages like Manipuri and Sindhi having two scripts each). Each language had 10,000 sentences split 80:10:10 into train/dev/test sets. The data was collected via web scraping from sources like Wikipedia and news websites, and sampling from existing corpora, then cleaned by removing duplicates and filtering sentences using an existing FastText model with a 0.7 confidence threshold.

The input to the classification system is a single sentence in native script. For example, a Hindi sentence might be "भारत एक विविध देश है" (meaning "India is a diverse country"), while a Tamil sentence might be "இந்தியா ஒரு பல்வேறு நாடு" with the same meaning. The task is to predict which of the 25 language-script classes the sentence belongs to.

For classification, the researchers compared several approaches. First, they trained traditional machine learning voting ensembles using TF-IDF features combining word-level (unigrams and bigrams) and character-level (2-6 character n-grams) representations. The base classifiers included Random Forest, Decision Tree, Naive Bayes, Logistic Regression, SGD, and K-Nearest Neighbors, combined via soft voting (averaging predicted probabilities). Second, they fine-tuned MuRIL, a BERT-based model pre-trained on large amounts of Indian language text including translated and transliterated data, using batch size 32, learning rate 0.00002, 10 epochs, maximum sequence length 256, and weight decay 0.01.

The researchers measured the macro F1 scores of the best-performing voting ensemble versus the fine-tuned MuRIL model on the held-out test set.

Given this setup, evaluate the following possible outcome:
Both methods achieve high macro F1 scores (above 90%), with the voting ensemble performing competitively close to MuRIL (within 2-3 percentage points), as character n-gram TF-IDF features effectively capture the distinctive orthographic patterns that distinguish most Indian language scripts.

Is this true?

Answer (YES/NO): NO